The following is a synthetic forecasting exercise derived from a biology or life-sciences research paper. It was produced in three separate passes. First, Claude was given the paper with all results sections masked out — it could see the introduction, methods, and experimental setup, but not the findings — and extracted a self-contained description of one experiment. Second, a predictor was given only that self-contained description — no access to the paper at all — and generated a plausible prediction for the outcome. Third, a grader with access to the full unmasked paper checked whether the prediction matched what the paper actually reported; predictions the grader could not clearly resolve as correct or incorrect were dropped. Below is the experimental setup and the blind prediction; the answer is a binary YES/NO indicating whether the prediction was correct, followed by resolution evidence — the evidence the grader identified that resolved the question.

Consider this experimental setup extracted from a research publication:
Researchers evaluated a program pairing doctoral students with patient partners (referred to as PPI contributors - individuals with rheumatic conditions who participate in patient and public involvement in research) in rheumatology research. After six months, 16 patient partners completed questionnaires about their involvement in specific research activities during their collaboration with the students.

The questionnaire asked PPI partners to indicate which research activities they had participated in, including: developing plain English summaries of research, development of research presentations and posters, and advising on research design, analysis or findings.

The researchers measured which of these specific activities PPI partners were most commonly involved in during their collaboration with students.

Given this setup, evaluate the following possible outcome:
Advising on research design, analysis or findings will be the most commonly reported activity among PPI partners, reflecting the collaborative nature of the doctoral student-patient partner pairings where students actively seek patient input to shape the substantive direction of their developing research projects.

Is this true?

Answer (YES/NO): NO